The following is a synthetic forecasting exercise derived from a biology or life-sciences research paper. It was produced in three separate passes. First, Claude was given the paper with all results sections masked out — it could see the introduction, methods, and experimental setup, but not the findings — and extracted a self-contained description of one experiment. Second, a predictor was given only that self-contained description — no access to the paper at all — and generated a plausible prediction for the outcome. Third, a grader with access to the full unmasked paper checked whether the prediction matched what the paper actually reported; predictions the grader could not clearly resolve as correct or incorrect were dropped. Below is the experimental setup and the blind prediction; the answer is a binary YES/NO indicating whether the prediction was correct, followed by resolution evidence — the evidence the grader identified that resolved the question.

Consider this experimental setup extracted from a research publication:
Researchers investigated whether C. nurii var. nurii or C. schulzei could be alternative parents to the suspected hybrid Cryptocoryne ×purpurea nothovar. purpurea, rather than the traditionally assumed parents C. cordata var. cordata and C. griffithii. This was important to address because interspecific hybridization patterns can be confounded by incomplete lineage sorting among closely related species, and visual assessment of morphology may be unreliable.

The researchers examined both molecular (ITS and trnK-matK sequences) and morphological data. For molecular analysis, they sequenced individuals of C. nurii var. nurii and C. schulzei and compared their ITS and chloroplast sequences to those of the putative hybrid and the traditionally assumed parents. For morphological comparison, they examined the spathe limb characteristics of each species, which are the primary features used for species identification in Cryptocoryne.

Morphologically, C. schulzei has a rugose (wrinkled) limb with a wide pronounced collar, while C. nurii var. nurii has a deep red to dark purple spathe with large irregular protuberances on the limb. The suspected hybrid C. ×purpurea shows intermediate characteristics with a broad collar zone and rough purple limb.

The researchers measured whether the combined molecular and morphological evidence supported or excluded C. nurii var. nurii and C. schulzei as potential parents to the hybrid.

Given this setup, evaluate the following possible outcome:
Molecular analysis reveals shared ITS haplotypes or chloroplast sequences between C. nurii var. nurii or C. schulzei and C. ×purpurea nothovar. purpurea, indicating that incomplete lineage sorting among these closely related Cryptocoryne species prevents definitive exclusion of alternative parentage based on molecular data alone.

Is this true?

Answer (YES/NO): NO